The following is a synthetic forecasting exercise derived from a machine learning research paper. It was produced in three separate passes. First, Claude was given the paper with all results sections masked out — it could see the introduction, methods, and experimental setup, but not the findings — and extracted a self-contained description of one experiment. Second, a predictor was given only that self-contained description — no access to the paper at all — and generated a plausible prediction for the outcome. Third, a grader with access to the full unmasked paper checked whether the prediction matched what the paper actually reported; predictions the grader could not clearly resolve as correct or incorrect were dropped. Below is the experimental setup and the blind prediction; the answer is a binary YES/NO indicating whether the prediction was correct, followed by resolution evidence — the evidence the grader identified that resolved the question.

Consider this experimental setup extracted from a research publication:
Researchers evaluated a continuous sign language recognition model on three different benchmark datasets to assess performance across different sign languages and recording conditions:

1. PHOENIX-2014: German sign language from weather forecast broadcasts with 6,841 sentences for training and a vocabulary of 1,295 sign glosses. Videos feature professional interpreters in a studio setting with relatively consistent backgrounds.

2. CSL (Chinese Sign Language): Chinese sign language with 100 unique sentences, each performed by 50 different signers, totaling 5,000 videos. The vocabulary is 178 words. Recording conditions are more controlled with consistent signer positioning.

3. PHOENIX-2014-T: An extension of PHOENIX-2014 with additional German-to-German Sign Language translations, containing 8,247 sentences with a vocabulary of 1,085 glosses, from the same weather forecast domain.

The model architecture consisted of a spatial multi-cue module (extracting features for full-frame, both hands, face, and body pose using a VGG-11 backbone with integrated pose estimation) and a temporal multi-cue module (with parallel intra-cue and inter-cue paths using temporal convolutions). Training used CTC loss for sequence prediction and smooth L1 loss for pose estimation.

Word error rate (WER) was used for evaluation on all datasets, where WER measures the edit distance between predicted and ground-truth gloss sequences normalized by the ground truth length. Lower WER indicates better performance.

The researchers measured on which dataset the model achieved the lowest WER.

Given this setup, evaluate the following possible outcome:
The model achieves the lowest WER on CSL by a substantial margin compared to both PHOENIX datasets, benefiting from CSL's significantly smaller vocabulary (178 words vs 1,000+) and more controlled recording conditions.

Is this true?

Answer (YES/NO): YES